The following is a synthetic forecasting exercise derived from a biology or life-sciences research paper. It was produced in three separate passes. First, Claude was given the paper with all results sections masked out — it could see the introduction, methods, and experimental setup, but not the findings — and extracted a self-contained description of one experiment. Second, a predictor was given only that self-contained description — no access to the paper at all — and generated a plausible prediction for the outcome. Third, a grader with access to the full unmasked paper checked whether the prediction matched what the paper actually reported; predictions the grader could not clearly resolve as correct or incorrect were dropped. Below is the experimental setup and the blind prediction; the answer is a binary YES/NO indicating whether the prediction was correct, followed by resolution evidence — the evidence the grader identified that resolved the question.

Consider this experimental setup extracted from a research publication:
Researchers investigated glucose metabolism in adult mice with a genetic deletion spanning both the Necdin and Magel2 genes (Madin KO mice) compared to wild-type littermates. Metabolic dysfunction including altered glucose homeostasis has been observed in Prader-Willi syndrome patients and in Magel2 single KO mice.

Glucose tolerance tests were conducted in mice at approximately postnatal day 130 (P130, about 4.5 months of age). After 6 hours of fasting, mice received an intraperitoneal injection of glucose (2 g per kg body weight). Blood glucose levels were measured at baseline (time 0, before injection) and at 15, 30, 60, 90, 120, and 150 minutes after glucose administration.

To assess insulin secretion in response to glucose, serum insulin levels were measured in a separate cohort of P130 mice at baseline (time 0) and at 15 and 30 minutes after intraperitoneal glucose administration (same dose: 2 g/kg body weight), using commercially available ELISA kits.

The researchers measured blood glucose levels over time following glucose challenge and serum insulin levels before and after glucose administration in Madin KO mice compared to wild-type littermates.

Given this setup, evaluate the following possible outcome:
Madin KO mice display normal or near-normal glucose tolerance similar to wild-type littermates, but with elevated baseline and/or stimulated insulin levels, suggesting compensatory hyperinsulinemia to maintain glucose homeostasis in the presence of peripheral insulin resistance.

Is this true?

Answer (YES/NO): NO